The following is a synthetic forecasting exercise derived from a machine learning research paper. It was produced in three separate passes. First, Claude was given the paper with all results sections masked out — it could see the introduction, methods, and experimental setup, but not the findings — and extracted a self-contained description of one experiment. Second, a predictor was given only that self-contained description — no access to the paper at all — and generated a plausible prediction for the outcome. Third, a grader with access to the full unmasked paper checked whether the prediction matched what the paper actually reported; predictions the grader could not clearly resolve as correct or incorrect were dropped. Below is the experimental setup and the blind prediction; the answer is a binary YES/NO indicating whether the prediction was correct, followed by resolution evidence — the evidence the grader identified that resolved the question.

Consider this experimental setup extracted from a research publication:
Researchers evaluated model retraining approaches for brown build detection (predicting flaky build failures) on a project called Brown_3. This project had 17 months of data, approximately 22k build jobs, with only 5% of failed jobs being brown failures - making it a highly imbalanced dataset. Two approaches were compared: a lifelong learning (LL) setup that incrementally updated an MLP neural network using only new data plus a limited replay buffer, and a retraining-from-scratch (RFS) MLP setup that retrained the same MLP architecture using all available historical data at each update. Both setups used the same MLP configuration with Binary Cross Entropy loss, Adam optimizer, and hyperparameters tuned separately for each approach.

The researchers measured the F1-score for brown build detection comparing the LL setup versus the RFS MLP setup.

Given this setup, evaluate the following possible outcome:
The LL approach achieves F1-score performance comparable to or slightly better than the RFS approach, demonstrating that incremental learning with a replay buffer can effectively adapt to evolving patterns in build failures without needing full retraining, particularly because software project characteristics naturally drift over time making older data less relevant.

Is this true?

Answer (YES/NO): NO